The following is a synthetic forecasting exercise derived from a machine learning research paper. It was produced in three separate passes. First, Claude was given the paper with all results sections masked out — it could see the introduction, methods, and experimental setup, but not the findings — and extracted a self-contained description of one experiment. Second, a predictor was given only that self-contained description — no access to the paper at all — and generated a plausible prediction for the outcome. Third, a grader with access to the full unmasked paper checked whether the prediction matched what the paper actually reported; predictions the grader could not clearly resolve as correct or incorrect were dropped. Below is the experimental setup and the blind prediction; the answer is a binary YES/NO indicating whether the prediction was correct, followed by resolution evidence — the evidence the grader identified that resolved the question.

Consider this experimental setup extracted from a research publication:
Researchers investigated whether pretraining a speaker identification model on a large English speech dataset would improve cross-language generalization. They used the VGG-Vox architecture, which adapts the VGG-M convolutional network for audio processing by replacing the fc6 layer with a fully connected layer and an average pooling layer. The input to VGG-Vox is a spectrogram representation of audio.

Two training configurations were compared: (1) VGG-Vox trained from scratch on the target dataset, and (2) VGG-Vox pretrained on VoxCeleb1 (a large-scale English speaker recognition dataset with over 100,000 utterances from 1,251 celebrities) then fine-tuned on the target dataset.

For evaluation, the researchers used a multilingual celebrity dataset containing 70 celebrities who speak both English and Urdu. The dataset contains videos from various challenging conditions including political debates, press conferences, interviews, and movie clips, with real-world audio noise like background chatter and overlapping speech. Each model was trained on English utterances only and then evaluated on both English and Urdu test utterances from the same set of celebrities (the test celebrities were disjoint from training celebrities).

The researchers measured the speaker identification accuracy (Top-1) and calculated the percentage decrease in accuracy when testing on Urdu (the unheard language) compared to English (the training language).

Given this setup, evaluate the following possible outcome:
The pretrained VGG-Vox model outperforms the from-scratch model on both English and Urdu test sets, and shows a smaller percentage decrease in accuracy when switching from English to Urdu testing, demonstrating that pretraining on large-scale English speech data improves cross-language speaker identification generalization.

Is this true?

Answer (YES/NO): NO